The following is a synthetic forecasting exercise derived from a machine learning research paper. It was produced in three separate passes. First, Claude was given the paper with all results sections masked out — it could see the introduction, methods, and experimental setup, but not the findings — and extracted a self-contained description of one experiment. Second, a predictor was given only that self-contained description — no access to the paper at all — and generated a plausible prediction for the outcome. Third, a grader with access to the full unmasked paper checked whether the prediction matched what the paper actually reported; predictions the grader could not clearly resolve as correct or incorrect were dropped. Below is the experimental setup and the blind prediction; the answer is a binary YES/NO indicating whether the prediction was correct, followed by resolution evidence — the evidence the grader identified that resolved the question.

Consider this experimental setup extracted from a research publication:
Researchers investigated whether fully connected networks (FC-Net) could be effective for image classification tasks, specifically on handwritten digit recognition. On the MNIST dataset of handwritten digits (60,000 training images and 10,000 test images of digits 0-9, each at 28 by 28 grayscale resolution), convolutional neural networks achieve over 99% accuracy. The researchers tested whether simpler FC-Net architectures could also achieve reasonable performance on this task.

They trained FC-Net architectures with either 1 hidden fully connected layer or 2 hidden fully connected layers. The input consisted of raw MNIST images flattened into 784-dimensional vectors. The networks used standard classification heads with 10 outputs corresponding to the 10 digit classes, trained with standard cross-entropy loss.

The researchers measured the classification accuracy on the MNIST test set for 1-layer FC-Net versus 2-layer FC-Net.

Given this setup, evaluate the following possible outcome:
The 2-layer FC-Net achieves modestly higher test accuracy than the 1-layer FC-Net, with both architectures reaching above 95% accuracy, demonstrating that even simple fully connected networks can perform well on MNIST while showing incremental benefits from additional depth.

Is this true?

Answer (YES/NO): NO